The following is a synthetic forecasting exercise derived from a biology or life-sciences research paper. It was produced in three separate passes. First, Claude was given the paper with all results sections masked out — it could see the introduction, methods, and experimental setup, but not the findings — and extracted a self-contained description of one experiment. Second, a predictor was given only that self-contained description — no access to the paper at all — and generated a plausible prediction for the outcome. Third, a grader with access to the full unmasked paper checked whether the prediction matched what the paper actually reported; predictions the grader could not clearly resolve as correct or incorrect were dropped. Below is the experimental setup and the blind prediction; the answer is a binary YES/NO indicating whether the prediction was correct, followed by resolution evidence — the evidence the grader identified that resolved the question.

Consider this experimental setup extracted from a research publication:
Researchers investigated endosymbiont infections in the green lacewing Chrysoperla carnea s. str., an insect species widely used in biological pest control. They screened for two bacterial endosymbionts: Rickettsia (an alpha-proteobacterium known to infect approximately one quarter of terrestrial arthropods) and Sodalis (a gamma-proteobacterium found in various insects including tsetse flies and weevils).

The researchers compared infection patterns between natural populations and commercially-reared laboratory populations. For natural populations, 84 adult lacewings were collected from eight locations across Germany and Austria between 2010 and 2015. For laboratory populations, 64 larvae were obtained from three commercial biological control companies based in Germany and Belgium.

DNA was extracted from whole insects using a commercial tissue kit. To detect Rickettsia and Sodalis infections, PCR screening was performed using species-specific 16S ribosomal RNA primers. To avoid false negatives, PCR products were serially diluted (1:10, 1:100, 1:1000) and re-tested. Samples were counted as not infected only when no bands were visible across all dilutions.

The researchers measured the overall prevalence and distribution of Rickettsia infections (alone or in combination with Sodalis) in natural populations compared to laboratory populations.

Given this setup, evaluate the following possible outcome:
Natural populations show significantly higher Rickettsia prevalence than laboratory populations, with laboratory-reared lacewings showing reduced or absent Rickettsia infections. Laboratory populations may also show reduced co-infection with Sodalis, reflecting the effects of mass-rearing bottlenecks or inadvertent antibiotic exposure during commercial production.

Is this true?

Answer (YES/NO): NO